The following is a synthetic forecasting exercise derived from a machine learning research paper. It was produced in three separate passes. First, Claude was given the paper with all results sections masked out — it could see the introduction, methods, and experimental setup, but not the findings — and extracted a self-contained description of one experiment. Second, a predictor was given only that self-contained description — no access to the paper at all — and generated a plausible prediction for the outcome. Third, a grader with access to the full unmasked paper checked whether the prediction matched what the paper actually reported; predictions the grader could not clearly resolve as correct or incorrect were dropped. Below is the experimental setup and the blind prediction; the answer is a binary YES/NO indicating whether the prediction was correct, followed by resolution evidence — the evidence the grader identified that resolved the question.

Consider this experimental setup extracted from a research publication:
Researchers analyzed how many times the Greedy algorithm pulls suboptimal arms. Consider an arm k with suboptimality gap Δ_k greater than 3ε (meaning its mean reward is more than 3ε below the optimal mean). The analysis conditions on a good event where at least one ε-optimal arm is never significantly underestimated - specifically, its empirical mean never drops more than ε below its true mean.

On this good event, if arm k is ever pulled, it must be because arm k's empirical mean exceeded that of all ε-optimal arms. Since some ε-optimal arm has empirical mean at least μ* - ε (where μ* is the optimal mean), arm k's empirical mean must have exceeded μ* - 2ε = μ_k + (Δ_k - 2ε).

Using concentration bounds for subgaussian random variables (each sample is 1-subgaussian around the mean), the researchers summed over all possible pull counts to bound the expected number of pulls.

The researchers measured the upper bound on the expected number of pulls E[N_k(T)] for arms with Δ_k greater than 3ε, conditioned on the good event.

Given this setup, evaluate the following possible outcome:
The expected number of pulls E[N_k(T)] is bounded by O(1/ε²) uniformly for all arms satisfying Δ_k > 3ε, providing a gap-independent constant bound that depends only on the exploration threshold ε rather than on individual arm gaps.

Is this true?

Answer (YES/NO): NO